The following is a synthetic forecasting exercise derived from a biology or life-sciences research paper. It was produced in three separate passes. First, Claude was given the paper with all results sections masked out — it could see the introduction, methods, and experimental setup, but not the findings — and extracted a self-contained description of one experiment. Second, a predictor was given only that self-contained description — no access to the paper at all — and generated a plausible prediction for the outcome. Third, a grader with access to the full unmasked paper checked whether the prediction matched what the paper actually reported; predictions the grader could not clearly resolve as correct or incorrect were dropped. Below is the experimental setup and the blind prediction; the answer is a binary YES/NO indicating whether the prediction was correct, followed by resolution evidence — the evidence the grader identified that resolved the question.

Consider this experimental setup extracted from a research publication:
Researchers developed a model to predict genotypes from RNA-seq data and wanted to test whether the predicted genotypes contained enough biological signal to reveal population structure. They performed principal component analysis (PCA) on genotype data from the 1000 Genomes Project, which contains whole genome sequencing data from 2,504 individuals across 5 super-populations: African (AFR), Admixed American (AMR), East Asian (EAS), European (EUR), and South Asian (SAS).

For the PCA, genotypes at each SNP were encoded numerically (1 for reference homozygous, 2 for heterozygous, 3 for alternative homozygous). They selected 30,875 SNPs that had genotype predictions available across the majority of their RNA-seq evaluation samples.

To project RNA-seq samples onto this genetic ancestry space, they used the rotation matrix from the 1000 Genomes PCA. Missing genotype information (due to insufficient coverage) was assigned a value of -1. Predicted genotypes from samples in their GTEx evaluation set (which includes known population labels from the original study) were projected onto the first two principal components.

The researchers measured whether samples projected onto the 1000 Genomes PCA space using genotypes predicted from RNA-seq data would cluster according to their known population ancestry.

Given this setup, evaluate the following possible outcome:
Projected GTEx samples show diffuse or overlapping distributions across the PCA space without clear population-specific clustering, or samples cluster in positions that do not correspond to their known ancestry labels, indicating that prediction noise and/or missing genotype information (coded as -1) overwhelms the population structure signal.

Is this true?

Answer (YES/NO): NO